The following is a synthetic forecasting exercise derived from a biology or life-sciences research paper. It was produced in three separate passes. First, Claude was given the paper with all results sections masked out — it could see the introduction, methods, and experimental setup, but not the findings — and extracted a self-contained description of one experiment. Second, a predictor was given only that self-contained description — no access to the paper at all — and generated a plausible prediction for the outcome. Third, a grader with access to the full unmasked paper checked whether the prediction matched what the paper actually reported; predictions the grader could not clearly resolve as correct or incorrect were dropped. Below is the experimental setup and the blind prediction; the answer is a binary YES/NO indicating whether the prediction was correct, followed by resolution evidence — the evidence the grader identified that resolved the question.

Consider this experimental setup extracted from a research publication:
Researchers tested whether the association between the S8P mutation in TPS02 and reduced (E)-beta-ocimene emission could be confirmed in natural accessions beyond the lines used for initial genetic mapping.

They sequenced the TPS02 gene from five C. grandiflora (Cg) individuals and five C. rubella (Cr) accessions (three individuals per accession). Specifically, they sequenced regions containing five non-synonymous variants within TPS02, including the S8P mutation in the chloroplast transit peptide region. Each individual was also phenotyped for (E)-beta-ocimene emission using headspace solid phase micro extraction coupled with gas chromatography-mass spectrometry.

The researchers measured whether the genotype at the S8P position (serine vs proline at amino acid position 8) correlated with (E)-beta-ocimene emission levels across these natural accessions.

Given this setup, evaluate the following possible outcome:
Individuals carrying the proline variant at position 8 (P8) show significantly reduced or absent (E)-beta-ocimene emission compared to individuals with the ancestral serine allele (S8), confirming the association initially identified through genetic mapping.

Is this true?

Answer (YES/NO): YES